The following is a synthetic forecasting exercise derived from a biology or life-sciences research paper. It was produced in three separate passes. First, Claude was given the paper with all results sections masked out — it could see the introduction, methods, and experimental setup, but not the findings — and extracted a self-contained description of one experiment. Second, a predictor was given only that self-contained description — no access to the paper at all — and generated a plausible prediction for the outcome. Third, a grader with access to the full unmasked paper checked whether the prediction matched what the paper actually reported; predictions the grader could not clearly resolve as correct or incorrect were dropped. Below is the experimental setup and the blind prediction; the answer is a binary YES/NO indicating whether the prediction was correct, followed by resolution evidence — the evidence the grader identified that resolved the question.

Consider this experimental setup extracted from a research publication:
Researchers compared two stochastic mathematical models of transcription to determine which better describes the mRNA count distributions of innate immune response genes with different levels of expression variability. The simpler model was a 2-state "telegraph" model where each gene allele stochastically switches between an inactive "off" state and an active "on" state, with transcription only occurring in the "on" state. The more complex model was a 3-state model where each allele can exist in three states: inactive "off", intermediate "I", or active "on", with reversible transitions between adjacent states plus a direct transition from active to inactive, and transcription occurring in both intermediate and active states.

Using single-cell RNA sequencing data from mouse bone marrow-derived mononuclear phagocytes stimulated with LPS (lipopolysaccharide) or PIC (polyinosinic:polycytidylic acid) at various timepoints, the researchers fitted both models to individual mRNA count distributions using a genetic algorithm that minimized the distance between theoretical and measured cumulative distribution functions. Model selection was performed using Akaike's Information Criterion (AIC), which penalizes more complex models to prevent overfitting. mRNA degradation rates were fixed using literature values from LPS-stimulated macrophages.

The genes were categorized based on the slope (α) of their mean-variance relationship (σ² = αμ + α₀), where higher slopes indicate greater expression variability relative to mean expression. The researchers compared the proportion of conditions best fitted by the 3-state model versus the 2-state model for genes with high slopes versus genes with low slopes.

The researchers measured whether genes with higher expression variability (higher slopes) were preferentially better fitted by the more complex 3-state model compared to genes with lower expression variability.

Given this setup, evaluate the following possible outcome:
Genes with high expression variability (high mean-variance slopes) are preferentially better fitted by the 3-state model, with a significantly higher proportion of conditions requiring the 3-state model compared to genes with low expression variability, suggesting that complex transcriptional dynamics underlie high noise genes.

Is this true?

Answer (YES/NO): YES